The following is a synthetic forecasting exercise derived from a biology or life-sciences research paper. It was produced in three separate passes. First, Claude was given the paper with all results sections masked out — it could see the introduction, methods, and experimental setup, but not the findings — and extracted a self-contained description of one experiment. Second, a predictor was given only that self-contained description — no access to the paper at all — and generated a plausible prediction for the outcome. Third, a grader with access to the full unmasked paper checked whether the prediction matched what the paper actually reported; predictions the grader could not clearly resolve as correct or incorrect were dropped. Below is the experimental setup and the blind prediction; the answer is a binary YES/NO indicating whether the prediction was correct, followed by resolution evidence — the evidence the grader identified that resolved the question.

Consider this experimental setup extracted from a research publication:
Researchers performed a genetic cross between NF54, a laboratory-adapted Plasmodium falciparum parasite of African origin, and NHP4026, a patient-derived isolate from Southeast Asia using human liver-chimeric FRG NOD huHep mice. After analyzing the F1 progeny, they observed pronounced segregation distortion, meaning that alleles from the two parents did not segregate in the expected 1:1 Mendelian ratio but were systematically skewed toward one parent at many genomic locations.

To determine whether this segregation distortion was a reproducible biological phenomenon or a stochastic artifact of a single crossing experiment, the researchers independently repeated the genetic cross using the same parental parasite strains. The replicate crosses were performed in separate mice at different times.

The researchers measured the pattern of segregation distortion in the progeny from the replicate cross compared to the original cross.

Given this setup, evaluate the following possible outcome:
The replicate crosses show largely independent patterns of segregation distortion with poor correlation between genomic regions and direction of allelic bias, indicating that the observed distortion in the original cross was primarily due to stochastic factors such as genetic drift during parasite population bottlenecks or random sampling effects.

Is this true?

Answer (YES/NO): NO